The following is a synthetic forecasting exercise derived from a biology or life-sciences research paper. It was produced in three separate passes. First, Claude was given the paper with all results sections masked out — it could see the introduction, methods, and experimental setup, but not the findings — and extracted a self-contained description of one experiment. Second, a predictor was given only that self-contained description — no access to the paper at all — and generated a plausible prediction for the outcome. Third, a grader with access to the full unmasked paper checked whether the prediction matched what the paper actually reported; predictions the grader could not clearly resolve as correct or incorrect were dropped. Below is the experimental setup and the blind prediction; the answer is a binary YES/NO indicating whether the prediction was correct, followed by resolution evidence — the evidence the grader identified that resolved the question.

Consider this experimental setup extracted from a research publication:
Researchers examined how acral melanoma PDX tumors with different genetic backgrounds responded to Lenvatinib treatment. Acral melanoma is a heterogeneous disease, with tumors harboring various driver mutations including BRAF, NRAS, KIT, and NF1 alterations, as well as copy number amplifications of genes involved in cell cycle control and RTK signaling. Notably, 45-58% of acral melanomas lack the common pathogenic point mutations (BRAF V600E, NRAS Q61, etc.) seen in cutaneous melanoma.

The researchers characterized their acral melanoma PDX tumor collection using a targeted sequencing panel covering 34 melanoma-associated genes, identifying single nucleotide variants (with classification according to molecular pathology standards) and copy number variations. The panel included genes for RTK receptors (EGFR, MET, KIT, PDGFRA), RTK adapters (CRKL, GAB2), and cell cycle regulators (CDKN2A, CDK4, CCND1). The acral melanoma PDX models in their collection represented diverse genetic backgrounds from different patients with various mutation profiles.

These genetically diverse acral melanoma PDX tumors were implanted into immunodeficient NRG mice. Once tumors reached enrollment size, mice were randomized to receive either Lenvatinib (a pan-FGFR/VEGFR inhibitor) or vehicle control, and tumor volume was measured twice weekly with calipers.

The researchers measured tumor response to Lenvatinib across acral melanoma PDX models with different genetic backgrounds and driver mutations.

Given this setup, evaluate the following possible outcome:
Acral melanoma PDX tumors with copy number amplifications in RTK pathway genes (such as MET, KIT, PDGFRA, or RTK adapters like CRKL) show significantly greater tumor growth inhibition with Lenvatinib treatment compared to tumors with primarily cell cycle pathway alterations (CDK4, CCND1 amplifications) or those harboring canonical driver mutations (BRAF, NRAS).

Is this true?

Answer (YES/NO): NO